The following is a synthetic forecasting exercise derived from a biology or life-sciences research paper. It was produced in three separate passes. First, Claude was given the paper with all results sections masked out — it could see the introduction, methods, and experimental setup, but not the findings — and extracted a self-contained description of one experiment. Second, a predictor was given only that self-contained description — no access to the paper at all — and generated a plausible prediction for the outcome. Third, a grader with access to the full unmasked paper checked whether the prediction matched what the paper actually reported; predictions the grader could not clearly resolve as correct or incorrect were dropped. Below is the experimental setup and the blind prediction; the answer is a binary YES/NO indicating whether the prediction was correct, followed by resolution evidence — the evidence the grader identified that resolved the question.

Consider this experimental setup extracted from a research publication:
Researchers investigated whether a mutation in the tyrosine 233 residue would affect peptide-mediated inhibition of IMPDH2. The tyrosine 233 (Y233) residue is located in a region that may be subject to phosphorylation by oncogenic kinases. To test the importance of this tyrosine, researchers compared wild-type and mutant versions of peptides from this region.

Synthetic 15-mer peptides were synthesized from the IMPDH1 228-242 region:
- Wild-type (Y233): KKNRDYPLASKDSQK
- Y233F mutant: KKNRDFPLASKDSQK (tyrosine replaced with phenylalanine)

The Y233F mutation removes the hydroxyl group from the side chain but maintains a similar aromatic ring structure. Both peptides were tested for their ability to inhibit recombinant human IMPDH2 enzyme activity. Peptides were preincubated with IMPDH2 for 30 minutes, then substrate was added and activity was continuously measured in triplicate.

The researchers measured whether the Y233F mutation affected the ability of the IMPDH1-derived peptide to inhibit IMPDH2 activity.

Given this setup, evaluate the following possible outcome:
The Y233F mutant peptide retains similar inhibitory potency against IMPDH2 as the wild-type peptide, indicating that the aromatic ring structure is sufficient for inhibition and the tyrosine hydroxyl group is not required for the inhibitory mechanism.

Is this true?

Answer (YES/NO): NO